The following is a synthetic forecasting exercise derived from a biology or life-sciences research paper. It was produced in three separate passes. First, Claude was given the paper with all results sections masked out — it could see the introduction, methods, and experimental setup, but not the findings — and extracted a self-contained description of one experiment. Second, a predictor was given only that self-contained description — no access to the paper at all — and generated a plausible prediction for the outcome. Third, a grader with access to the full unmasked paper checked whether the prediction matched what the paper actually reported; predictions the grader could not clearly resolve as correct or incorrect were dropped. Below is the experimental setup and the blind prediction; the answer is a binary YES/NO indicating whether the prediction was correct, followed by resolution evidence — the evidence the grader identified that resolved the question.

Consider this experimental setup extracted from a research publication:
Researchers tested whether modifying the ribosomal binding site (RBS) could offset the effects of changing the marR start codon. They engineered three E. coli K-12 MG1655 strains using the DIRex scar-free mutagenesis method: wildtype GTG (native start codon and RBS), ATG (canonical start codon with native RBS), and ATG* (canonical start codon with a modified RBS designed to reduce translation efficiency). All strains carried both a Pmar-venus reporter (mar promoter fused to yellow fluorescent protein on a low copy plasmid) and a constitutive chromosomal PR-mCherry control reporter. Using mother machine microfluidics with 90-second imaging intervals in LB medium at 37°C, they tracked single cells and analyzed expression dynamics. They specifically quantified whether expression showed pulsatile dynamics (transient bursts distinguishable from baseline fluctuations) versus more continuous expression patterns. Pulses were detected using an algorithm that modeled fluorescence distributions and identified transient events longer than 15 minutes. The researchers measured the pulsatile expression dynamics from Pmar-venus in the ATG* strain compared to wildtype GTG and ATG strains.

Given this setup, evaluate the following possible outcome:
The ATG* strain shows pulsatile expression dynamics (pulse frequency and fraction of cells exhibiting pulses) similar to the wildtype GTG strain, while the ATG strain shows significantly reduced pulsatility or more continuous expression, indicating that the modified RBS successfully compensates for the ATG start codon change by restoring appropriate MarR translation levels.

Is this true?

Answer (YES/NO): NO